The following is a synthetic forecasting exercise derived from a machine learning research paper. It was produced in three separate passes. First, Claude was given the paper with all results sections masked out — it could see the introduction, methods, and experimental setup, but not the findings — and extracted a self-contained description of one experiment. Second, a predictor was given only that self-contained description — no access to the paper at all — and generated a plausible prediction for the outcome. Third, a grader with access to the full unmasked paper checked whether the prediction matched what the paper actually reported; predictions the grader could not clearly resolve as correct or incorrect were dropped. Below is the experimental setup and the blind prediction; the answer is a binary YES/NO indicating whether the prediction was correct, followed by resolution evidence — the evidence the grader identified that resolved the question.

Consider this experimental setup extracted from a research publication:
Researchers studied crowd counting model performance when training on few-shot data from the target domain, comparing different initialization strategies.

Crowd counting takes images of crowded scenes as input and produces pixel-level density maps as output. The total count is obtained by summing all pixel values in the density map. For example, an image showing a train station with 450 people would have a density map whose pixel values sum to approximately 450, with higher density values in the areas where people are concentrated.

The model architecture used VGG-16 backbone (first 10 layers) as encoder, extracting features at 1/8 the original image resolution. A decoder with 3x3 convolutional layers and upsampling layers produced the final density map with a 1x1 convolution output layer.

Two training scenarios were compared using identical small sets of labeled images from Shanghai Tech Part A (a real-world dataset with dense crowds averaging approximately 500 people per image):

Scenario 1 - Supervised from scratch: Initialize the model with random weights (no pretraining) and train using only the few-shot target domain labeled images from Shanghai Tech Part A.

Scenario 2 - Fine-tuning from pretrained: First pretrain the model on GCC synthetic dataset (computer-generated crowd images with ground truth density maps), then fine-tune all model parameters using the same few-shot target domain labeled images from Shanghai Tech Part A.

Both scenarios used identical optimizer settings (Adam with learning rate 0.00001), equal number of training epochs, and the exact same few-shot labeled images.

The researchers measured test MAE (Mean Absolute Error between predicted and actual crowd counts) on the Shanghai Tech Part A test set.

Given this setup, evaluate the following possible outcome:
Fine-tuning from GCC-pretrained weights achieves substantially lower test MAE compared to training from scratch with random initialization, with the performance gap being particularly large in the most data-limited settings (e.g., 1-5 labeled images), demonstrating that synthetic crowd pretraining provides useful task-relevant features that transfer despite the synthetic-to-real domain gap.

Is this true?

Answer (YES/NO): NO